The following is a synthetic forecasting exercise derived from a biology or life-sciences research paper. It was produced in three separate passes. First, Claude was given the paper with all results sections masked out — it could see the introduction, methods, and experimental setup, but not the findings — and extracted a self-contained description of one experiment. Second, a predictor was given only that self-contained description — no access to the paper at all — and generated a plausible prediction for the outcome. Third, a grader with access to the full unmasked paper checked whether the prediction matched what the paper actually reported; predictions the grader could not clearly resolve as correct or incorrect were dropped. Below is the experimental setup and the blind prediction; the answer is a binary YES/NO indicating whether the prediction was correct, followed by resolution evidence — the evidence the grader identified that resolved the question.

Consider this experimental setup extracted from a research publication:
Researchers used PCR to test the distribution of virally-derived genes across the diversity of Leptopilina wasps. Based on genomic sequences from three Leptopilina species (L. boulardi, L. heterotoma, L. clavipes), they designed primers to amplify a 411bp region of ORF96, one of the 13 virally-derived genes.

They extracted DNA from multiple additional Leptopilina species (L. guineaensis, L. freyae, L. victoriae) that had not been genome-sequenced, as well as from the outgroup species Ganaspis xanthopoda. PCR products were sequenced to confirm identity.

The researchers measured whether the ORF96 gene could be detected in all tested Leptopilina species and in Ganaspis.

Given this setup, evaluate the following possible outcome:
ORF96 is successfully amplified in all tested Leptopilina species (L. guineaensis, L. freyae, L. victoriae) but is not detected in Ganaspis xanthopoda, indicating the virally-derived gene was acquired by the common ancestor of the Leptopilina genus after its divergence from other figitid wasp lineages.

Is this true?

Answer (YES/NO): YES